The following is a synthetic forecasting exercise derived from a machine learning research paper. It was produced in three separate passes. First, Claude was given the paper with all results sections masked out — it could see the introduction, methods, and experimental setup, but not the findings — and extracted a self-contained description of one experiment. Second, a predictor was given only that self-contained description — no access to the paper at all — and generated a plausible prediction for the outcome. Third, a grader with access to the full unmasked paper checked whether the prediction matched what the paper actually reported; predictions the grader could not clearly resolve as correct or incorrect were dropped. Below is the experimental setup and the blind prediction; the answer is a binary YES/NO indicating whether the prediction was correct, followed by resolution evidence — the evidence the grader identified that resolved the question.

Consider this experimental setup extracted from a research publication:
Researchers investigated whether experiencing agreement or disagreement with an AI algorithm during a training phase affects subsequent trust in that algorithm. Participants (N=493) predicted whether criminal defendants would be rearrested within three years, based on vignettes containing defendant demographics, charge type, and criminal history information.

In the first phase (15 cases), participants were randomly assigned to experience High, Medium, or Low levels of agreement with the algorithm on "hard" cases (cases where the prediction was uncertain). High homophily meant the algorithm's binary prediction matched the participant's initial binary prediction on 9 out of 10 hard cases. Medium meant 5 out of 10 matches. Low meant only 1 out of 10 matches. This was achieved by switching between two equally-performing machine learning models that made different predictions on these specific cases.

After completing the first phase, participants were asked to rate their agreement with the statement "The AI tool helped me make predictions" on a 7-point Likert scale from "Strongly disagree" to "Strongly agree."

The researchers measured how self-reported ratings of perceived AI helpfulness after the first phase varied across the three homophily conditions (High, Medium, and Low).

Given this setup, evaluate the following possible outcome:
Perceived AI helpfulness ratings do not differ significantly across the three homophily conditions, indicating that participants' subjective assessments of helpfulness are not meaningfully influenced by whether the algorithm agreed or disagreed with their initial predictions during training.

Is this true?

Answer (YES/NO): YES